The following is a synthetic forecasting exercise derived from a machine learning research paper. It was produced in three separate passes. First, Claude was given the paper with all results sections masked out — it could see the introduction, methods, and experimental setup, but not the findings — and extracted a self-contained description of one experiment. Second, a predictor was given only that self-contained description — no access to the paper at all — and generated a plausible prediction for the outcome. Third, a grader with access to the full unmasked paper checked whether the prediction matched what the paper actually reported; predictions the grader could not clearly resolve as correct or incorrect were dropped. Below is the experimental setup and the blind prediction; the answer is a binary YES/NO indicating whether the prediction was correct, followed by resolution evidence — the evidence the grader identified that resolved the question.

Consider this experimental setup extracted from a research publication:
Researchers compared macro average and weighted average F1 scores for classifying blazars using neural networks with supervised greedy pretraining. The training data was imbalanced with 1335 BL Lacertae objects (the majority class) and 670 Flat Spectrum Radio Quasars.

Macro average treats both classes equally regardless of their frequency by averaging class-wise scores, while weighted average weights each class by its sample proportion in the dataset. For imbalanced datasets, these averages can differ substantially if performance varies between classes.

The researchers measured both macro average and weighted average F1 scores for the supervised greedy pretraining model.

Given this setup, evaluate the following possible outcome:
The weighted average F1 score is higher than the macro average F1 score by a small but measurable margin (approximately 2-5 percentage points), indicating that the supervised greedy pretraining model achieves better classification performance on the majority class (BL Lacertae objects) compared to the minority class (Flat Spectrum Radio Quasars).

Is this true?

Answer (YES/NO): NO